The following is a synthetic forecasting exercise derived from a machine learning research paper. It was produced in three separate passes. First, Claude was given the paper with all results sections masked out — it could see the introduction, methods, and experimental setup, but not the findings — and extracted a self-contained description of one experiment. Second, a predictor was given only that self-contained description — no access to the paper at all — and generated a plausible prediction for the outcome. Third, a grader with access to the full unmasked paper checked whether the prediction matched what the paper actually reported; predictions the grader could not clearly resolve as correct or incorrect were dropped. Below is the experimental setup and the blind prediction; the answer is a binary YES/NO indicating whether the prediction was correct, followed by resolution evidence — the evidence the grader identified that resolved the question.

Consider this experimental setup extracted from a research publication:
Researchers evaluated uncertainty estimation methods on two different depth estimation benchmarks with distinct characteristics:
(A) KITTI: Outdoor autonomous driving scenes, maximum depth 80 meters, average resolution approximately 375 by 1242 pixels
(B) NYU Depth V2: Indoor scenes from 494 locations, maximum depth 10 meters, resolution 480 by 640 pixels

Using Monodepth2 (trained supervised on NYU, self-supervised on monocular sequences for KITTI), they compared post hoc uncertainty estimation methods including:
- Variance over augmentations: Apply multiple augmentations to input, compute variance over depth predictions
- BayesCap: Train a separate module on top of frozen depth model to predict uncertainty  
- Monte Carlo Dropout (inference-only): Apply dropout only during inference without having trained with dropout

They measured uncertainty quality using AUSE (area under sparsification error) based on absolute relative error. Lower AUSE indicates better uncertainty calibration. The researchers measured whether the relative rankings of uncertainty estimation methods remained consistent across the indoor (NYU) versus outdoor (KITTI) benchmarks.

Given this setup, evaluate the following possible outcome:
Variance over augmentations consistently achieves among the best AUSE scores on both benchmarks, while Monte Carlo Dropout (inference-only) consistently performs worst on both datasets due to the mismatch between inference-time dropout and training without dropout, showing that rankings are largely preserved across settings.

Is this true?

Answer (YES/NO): NO